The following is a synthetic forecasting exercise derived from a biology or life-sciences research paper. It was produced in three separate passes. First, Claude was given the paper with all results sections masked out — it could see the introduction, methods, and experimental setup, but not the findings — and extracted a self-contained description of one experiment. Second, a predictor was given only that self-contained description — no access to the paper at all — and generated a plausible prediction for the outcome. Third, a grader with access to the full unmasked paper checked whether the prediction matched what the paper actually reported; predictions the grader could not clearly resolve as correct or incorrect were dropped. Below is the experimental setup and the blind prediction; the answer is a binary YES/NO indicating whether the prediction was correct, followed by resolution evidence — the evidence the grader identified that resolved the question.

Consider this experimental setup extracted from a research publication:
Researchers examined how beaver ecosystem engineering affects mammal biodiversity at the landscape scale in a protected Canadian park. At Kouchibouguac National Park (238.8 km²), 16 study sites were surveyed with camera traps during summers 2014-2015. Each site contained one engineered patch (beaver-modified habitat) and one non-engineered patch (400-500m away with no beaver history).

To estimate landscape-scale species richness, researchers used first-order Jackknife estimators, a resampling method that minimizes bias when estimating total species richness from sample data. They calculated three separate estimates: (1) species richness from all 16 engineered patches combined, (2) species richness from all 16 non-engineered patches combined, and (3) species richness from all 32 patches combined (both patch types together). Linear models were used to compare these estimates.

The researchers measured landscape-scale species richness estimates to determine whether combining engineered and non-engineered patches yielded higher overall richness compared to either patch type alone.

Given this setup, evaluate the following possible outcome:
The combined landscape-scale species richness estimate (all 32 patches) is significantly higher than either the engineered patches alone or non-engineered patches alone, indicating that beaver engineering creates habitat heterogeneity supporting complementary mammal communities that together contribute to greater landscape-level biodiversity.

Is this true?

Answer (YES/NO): NO